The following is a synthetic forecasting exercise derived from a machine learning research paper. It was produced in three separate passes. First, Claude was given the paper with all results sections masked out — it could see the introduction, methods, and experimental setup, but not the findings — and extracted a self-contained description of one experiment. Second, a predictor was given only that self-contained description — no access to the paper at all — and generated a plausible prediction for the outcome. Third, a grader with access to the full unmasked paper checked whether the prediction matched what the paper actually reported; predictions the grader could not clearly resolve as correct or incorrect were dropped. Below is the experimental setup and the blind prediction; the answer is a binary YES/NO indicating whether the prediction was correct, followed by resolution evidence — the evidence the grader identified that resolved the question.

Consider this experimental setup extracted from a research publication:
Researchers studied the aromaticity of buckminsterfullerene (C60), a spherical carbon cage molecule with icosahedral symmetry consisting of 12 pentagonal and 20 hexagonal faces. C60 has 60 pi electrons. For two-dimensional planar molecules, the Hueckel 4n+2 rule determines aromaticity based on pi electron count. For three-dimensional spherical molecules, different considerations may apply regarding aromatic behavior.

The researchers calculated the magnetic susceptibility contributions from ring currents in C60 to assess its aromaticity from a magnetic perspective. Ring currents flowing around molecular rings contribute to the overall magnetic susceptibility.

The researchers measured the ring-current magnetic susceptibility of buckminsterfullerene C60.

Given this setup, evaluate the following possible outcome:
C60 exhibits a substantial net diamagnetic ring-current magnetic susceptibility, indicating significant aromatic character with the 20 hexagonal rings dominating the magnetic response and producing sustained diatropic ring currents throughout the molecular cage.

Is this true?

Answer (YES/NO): NO